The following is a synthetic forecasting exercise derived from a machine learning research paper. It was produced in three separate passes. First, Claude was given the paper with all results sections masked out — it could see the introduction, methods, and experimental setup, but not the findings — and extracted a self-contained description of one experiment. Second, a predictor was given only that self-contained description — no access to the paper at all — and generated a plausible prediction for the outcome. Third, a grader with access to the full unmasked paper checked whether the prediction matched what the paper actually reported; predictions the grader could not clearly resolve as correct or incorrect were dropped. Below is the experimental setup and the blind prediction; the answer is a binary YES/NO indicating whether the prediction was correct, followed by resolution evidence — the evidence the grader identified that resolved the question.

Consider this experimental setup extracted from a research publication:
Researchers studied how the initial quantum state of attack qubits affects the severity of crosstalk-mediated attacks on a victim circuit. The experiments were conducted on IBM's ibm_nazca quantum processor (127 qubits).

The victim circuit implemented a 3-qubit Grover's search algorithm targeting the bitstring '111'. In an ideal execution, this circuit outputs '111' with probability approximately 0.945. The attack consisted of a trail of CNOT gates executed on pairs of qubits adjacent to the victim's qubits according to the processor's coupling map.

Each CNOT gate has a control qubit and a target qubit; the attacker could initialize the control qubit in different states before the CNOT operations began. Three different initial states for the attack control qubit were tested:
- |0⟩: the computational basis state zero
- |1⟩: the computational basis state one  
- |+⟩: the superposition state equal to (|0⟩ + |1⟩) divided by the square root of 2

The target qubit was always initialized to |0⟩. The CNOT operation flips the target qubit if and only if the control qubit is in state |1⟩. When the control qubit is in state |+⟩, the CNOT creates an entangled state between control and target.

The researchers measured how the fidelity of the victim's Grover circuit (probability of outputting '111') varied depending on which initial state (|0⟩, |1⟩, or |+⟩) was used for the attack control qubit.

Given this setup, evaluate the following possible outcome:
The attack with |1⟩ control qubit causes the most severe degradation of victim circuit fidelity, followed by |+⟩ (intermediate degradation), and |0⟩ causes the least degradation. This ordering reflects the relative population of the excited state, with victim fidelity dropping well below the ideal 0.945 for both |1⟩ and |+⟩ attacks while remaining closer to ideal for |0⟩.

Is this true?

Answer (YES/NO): NO